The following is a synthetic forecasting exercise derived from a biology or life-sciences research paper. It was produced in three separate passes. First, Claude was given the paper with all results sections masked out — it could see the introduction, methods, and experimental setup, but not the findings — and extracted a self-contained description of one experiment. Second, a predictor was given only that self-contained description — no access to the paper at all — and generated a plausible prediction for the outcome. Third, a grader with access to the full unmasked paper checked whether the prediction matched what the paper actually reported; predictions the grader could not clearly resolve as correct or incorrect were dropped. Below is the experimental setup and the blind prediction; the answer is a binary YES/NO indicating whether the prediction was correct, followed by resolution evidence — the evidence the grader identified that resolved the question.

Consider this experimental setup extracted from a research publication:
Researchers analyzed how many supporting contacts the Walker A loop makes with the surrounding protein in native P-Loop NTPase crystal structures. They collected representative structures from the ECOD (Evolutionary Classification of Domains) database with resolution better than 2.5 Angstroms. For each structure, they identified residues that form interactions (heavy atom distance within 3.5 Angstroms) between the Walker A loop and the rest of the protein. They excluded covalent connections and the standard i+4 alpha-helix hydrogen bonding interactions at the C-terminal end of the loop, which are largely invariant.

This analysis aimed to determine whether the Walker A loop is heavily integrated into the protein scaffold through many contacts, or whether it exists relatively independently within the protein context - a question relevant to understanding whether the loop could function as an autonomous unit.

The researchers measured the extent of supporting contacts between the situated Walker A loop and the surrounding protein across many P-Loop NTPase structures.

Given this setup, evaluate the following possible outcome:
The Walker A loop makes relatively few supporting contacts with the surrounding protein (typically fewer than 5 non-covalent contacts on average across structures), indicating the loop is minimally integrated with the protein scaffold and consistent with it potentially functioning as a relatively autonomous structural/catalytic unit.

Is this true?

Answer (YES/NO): NO